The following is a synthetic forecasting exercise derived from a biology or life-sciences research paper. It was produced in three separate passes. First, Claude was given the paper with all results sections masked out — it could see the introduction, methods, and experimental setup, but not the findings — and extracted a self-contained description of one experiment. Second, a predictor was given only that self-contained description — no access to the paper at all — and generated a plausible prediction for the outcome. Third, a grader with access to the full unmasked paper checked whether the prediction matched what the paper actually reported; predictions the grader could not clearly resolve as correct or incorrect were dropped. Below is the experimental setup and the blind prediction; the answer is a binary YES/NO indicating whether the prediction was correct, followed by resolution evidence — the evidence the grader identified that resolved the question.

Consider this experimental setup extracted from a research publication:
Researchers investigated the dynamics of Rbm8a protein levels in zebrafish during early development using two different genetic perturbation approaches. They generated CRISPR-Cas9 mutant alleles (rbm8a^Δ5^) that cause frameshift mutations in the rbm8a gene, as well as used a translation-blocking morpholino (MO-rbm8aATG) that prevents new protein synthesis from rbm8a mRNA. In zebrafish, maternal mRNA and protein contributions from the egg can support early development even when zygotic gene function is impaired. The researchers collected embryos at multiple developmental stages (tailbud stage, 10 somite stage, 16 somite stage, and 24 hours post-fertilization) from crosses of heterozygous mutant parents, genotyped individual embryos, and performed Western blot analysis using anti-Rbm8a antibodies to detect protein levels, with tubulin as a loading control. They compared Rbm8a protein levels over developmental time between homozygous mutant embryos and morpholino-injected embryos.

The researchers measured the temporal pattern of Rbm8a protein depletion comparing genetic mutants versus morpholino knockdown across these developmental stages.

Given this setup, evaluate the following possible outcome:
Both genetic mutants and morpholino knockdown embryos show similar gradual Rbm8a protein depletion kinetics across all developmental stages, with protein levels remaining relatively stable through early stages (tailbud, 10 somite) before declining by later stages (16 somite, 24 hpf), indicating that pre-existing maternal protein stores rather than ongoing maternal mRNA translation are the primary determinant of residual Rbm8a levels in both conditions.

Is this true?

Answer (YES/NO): NO